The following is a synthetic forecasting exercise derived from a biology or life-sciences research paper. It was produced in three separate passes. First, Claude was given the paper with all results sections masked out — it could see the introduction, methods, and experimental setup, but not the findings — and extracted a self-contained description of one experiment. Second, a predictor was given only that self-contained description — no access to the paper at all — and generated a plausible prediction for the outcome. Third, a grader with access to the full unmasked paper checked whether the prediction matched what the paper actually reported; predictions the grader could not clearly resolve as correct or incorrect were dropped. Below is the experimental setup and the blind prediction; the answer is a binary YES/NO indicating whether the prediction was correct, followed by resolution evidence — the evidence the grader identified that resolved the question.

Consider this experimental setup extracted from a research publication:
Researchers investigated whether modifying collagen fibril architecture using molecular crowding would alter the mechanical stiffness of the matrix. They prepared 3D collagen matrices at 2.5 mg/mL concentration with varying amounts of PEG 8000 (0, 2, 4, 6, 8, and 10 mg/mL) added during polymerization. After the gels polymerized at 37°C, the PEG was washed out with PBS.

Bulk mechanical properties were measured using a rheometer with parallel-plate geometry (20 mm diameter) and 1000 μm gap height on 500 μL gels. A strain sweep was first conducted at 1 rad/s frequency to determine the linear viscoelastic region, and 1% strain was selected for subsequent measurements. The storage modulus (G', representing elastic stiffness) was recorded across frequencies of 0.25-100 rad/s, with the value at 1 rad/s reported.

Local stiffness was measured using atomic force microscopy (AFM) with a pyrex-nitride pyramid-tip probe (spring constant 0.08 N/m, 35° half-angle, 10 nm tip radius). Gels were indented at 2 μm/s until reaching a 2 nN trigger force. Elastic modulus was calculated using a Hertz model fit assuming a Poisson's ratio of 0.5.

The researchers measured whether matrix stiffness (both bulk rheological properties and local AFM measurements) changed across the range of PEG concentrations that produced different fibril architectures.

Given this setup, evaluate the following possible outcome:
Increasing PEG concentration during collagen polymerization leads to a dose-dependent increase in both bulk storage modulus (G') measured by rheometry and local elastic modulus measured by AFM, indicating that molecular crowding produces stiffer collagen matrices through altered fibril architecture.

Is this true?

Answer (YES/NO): NO